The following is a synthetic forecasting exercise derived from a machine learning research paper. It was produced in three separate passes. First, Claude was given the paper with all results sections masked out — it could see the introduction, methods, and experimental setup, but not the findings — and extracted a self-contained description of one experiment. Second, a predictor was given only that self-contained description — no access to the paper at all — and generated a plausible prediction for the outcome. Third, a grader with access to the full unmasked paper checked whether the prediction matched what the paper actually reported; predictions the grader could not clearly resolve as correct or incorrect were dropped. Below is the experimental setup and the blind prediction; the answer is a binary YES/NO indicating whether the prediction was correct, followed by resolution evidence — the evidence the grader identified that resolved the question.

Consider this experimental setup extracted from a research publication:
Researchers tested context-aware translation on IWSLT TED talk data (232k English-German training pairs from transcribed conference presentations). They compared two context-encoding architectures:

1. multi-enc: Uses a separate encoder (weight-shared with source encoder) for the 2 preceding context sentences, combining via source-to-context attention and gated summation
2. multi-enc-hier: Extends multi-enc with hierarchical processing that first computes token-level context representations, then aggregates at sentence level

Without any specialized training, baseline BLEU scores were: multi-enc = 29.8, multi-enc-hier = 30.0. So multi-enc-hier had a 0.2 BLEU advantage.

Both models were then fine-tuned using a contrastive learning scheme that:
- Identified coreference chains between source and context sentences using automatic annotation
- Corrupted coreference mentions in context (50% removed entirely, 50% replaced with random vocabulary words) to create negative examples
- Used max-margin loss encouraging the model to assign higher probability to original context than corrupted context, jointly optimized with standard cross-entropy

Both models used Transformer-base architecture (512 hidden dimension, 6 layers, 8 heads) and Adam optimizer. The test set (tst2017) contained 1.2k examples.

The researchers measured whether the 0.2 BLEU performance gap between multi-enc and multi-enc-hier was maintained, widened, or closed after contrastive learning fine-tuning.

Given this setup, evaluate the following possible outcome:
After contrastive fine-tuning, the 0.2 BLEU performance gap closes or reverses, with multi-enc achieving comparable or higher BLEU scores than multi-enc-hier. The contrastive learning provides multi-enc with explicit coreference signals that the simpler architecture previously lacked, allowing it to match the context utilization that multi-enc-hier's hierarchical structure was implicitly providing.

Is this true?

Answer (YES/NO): YES